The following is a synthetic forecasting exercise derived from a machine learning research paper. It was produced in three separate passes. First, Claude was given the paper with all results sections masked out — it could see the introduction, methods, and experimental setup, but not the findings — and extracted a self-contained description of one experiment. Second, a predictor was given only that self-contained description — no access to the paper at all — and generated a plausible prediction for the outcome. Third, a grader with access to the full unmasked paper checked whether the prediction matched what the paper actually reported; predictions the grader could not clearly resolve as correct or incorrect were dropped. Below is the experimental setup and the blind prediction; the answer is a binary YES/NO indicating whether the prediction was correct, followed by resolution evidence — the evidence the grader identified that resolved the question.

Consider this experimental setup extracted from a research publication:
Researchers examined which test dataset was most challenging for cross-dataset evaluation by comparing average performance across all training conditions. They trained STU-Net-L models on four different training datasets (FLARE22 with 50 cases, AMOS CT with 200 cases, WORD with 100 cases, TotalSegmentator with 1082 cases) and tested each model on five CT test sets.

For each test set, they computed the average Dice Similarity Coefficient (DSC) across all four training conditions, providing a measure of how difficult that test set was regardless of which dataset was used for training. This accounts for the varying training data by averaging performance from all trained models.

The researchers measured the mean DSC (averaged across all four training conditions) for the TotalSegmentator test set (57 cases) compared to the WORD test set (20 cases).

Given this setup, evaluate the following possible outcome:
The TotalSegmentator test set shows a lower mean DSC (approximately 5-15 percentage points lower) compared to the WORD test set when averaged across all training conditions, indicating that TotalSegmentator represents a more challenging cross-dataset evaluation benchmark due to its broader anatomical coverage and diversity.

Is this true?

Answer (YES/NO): NO